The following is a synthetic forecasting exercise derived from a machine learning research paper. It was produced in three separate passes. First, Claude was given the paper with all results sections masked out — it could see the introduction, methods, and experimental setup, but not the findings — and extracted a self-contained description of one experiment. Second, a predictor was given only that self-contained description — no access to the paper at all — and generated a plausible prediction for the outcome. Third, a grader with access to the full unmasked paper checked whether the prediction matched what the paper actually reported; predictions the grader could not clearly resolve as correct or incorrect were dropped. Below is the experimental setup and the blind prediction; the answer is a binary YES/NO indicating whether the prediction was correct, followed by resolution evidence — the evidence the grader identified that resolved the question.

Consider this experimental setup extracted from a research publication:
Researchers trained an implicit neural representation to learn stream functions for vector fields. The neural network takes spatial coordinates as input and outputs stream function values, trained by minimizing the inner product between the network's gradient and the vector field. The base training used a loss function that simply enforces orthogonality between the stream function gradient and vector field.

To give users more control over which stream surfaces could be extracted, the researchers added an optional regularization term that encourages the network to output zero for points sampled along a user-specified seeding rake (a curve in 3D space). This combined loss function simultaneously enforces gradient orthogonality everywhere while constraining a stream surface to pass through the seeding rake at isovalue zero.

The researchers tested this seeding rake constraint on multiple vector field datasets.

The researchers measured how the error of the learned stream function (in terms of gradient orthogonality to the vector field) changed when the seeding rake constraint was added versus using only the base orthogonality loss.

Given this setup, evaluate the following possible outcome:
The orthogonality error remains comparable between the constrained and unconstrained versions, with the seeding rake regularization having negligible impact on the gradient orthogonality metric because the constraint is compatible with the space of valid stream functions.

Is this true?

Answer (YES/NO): NO